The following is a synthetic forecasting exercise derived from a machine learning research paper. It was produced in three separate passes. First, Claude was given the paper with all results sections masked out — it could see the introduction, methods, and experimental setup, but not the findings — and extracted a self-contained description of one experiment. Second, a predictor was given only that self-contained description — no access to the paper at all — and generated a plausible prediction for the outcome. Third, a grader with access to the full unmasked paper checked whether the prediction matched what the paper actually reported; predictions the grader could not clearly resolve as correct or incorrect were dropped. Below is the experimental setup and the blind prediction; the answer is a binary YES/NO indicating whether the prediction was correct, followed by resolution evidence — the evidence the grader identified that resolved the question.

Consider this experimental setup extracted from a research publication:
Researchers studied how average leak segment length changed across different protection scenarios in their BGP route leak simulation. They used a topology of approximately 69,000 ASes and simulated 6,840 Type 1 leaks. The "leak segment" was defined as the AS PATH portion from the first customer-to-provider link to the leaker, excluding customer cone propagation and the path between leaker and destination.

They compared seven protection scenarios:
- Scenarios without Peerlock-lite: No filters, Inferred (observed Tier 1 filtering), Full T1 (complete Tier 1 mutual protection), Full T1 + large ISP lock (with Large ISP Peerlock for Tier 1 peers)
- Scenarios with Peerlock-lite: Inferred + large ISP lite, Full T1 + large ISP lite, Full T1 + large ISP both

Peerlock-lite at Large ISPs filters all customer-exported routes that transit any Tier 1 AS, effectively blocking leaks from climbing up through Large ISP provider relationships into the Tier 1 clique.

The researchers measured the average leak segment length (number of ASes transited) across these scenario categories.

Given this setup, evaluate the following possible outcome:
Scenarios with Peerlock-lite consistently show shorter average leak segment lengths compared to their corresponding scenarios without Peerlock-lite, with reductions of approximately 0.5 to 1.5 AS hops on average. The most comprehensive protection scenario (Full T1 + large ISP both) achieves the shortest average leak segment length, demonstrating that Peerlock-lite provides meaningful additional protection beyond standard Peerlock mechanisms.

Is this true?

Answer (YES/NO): NO